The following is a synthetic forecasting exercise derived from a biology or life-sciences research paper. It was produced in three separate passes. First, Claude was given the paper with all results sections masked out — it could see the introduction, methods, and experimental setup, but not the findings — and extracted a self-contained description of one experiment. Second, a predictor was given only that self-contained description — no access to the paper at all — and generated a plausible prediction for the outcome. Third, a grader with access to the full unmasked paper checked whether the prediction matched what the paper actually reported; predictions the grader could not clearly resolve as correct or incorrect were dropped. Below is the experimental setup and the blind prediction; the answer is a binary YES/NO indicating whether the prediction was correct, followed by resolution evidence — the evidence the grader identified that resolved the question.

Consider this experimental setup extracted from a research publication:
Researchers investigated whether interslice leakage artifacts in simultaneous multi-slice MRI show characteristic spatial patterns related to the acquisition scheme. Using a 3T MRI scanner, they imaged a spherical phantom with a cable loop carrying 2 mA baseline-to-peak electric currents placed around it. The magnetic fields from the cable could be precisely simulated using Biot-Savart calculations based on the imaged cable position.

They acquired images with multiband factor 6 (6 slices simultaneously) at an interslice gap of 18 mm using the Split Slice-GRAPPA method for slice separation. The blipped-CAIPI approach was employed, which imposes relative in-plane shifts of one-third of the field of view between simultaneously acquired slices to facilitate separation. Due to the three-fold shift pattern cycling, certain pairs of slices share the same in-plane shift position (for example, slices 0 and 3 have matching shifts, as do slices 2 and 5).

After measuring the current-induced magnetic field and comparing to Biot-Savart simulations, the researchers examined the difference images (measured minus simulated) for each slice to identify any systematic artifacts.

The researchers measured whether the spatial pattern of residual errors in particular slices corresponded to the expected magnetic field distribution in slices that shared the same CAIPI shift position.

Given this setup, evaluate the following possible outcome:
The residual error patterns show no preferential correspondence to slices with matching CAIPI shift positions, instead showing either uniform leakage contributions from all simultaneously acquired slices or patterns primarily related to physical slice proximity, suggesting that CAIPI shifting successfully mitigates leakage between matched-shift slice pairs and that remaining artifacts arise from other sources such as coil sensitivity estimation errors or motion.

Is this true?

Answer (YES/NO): NO